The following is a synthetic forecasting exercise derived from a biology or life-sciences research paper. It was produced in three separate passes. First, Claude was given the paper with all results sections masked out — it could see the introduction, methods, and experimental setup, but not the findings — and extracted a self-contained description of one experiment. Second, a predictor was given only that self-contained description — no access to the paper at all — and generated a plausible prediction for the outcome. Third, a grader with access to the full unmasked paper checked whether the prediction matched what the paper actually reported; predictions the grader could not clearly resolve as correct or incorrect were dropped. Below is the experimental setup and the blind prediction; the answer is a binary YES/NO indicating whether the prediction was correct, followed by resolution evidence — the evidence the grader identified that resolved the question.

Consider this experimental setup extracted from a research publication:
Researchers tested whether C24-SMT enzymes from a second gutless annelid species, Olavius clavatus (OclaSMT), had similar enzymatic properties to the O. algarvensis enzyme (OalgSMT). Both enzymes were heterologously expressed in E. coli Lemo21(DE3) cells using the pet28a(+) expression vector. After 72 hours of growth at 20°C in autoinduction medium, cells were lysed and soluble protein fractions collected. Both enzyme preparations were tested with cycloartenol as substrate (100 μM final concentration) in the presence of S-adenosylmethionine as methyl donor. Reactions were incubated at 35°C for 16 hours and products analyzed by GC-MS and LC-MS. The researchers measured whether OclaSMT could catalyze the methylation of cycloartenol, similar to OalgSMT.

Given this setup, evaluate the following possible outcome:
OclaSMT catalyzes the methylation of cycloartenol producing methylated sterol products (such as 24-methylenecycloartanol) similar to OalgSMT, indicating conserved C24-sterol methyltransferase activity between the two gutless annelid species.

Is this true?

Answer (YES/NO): NO